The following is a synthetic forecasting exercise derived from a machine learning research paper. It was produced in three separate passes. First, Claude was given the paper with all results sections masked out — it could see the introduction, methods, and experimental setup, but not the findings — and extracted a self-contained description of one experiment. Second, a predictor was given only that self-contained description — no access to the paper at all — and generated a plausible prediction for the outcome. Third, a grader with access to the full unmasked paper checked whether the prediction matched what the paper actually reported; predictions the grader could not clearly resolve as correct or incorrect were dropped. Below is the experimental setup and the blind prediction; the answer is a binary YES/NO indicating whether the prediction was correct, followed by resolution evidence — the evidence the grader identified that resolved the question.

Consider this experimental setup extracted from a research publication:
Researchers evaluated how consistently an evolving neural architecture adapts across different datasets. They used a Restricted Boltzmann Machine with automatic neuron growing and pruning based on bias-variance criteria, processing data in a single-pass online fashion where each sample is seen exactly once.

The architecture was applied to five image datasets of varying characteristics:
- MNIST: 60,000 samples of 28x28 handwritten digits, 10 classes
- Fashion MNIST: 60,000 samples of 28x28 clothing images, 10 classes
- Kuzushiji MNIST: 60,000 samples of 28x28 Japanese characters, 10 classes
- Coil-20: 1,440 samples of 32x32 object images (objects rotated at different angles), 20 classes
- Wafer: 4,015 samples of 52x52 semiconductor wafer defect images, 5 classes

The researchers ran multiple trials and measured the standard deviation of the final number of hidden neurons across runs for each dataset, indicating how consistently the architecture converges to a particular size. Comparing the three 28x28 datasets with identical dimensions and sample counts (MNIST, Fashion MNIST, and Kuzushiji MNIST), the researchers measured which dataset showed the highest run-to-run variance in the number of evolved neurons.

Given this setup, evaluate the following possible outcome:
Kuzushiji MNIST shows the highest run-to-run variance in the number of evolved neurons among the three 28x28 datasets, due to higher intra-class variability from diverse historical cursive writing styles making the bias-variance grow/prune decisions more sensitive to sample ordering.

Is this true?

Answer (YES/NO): NO